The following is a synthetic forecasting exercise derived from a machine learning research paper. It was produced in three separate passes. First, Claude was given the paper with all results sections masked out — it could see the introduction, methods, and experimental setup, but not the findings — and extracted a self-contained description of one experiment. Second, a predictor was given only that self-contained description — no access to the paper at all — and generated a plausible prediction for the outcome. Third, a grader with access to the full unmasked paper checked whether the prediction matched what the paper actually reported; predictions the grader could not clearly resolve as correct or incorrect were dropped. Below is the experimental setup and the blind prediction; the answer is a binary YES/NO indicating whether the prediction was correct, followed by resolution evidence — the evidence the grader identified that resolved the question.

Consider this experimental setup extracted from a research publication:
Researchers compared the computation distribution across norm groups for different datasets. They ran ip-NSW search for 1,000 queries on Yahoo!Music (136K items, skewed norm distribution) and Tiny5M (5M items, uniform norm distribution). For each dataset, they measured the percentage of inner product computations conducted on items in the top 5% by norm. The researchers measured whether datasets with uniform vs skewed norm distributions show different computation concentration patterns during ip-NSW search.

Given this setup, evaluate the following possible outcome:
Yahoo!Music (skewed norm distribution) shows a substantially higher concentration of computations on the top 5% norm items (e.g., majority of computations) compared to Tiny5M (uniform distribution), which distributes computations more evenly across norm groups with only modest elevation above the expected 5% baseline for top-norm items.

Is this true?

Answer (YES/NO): NO